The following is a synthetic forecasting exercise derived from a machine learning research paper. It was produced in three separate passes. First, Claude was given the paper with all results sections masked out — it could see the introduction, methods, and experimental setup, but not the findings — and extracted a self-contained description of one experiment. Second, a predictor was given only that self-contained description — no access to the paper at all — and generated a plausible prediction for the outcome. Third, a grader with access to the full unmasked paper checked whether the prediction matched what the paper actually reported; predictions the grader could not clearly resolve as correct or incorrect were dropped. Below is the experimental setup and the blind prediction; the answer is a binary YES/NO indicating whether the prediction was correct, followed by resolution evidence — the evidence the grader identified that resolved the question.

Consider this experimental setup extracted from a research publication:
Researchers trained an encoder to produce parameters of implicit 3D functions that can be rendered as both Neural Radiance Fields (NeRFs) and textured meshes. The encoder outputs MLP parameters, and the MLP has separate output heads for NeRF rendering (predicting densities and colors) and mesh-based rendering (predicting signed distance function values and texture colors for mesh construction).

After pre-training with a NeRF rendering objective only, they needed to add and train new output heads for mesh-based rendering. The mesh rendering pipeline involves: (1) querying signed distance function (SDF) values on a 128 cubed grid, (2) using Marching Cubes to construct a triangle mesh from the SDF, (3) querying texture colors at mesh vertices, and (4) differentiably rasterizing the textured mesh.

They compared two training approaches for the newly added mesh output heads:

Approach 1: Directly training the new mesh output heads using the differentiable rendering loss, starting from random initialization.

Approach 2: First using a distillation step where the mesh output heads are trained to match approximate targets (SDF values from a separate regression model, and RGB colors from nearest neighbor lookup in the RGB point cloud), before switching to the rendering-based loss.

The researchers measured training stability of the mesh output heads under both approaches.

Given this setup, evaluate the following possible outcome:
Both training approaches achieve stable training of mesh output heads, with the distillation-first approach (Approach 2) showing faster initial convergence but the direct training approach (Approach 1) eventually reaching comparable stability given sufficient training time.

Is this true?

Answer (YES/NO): NO